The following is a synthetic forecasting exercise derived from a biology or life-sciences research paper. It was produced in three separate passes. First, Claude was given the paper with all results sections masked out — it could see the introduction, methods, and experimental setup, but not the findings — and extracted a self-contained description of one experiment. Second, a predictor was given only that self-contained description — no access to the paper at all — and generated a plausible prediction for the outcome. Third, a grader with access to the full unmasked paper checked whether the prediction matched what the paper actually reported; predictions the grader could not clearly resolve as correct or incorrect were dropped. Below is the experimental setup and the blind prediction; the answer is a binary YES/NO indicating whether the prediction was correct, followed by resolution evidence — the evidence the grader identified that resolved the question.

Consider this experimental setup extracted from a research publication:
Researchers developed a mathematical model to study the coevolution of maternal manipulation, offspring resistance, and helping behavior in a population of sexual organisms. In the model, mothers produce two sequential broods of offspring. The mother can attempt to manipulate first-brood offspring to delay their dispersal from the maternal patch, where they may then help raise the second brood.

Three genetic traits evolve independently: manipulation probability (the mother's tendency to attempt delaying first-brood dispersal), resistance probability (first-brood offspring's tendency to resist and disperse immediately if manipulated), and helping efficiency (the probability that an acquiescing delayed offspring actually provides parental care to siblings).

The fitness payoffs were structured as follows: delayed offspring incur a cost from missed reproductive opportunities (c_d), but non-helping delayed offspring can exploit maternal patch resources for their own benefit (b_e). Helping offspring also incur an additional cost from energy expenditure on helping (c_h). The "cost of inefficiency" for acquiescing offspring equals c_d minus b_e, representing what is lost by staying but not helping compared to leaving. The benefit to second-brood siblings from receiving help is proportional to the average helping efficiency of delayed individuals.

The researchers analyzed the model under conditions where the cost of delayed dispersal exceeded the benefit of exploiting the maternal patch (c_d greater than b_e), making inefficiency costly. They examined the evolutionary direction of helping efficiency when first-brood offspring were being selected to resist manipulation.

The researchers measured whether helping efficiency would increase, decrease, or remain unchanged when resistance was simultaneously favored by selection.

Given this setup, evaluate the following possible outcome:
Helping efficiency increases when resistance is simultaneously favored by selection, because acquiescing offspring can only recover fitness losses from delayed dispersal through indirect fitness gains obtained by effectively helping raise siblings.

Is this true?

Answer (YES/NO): YES